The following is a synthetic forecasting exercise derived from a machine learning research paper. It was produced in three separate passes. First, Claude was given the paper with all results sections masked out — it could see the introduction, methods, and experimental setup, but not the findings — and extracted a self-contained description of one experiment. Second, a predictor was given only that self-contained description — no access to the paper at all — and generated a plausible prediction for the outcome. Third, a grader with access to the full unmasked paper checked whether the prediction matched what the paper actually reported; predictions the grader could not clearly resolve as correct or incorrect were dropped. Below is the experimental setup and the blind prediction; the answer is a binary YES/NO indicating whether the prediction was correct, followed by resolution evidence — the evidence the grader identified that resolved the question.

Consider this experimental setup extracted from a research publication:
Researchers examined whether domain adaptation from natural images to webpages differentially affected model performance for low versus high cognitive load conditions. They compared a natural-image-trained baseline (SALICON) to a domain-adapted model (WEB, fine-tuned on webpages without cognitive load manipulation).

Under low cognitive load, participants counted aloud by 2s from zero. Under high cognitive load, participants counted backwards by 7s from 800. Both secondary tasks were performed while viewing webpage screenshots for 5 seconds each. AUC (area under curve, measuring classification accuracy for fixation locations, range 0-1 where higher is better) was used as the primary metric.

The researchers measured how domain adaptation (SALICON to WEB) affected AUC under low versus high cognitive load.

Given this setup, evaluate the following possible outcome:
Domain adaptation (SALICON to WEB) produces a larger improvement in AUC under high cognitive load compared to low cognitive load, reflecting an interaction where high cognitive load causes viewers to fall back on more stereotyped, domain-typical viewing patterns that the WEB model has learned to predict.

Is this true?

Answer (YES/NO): YES